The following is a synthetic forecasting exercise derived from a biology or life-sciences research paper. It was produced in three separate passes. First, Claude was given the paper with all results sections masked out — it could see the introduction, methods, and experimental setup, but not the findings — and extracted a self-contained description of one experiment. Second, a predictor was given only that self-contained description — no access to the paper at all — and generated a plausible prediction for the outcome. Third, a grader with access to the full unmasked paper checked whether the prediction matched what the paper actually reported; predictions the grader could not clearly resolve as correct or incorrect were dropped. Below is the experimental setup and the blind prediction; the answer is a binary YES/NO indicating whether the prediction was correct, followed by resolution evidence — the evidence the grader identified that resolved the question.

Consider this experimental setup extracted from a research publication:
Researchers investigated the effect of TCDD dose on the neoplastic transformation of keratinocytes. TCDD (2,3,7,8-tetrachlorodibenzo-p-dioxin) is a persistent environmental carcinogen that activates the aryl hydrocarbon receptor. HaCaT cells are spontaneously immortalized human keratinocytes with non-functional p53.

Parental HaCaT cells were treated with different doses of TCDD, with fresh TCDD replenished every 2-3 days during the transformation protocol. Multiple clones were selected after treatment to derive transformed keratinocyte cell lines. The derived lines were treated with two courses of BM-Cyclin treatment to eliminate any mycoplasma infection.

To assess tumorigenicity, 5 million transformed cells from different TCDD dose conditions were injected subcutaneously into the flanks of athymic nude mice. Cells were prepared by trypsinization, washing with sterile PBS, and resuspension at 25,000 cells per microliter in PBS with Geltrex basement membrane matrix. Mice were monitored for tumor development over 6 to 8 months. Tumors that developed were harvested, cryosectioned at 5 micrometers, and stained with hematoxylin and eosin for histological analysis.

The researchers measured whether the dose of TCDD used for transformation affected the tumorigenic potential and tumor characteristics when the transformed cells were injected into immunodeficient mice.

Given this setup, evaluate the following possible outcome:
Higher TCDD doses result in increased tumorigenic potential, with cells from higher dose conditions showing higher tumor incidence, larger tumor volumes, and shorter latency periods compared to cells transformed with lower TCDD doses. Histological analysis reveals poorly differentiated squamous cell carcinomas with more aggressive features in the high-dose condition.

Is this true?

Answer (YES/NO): NO